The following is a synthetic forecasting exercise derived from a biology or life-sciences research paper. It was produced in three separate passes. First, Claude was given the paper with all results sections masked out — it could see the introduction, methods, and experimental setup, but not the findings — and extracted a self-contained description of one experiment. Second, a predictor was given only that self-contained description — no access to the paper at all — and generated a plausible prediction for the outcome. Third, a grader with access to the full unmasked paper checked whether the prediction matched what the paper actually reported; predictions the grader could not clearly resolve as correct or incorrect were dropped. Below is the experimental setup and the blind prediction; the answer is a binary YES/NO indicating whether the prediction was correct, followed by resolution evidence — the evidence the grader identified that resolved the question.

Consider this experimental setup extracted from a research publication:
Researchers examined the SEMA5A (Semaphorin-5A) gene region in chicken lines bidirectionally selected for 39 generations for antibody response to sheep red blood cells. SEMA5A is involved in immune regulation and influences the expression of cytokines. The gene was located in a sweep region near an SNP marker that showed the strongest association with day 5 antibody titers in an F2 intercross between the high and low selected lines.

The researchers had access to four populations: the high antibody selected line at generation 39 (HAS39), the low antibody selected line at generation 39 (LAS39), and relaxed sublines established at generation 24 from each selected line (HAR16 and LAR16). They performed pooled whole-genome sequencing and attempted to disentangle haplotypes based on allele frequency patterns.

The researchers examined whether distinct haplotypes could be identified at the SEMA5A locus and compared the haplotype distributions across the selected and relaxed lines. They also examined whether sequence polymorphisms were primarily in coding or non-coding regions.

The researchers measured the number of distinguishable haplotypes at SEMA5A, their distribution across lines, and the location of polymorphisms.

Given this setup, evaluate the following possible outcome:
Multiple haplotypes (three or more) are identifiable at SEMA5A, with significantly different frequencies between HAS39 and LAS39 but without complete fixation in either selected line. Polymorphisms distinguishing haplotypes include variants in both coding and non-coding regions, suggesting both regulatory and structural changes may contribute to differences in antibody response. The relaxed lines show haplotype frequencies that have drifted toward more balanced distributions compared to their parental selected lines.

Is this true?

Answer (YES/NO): NO